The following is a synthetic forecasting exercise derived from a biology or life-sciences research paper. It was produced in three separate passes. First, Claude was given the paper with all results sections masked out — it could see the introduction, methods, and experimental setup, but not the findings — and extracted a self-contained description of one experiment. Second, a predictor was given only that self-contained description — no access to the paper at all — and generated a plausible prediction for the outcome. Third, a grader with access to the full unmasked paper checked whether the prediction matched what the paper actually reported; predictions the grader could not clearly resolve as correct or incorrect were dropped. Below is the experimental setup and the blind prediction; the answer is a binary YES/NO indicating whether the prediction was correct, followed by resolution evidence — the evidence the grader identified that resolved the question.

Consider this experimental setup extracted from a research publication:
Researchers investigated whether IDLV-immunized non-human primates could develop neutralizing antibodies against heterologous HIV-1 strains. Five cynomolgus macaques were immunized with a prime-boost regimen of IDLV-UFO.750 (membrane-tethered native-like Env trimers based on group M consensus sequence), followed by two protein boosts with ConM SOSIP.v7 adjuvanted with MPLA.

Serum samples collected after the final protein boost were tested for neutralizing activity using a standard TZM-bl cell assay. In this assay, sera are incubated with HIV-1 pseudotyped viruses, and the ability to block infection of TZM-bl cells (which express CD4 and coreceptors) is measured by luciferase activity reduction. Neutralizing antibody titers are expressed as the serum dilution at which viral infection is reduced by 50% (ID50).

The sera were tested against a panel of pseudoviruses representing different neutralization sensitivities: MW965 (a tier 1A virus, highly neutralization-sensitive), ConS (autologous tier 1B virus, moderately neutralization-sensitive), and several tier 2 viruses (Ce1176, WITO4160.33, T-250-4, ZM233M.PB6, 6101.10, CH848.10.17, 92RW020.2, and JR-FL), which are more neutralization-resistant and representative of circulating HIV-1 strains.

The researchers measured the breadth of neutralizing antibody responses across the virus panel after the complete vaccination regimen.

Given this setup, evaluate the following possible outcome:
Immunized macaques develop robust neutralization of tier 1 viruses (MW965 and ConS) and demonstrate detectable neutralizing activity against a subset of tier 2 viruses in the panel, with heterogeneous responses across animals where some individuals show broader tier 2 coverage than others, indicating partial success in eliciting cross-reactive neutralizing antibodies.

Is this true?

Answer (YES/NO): NO